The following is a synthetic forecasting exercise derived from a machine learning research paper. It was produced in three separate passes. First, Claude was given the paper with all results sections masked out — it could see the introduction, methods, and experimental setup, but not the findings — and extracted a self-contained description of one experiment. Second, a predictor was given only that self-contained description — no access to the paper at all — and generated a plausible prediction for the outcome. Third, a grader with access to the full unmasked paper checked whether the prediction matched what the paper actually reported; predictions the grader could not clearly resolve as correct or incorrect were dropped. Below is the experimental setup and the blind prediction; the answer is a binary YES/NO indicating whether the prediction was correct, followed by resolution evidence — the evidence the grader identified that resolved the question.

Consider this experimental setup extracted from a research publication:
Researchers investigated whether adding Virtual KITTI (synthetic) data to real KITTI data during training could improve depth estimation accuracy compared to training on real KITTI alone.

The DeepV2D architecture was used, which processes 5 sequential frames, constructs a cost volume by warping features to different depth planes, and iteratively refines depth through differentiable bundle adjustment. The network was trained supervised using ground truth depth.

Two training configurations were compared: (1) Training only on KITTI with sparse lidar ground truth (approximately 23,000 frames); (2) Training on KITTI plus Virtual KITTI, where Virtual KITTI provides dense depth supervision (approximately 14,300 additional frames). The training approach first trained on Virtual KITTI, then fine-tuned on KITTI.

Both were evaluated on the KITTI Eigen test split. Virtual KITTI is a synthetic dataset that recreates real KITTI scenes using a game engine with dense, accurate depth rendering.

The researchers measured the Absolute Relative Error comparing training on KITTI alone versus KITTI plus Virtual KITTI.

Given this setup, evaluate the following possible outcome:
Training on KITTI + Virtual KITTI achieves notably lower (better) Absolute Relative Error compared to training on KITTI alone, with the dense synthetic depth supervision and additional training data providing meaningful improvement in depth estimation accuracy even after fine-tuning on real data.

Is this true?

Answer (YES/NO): NO